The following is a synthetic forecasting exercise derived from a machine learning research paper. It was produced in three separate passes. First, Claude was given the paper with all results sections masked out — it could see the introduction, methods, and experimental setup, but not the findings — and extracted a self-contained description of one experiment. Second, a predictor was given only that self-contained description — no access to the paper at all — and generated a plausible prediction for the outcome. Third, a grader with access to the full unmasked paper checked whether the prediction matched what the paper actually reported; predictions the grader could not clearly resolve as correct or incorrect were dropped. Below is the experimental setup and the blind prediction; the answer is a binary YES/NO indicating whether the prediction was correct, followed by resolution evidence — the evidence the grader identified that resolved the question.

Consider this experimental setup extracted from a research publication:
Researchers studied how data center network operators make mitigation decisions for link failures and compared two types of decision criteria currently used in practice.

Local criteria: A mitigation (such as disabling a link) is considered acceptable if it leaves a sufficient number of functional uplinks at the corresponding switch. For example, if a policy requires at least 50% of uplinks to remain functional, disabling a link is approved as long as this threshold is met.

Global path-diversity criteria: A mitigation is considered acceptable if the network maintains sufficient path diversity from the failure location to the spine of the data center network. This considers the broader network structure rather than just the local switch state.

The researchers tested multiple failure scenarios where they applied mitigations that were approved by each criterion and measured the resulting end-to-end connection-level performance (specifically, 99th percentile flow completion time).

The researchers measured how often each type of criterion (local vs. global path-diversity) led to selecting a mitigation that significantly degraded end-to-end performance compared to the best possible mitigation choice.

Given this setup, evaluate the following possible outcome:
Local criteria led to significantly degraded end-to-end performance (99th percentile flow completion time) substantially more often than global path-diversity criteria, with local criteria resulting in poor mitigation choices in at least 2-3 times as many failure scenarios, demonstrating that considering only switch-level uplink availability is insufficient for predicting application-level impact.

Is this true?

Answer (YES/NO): NO